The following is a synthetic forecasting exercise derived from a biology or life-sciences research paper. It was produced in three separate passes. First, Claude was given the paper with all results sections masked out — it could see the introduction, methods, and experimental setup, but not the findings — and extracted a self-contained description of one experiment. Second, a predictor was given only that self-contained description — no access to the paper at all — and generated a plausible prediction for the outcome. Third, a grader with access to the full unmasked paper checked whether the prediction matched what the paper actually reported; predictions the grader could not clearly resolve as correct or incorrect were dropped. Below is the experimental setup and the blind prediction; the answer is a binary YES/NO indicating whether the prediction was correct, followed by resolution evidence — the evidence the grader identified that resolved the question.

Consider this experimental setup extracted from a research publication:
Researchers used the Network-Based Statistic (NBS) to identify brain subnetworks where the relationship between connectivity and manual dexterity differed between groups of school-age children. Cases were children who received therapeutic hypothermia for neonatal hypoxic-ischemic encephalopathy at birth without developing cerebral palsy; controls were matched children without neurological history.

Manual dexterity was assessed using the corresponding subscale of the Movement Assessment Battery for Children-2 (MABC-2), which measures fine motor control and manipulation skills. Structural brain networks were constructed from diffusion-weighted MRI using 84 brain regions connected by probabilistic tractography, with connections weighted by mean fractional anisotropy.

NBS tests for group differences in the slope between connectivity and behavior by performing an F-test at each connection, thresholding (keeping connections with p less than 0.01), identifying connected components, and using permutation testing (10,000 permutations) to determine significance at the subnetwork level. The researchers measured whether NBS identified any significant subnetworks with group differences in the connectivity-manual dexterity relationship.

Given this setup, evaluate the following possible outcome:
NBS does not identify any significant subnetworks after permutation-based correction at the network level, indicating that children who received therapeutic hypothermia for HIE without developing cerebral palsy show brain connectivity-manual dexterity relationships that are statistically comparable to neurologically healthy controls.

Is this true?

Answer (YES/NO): NO